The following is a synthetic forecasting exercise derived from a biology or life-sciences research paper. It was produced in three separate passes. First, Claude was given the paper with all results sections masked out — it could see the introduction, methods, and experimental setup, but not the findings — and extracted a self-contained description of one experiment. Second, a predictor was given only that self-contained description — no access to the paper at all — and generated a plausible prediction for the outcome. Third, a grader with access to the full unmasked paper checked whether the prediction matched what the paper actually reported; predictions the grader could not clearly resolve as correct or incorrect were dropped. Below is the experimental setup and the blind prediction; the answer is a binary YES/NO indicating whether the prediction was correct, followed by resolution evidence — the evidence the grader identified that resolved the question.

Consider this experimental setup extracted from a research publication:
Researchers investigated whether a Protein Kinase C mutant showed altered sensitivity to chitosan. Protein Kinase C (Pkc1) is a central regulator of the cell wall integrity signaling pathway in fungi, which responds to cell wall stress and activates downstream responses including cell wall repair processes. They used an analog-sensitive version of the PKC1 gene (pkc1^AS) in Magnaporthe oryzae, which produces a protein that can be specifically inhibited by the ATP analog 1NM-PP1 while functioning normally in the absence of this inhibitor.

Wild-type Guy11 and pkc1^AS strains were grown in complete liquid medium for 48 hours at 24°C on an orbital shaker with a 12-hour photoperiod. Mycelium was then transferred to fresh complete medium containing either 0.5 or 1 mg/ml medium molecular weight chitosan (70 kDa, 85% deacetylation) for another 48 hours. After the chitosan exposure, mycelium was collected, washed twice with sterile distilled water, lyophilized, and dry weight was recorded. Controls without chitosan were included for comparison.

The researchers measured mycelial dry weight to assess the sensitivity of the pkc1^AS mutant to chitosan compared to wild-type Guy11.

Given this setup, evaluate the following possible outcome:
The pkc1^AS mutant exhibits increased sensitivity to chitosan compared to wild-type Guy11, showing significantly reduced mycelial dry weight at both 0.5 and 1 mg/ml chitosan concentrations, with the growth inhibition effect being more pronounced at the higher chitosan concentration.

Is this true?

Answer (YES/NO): NO